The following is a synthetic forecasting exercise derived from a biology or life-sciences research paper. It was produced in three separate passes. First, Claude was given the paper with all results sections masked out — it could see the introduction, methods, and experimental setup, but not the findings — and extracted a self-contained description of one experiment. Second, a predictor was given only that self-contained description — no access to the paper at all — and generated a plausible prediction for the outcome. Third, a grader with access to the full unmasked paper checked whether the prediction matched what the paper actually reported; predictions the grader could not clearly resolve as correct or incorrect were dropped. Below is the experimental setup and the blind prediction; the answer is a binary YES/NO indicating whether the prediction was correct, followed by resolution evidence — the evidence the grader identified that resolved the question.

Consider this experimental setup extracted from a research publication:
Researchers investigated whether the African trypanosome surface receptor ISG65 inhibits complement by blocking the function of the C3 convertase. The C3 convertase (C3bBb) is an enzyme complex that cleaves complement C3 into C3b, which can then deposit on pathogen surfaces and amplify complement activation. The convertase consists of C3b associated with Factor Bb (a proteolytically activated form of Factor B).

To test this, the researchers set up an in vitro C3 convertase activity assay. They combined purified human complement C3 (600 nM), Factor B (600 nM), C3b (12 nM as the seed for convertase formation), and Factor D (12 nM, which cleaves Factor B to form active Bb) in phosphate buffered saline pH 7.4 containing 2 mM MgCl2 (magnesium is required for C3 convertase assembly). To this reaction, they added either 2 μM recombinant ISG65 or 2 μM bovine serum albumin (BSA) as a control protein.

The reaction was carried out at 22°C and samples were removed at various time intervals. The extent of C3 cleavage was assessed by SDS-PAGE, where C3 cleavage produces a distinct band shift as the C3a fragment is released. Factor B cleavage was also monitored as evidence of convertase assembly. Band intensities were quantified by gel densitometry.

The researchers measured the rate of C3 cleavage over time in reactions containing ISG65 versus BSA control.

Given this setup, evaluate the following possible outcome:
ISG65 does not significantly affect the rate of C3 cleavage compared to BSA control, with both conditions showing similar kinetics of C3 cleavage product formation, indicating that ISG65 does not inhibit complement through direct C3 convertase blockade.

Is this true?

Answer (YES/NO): YES